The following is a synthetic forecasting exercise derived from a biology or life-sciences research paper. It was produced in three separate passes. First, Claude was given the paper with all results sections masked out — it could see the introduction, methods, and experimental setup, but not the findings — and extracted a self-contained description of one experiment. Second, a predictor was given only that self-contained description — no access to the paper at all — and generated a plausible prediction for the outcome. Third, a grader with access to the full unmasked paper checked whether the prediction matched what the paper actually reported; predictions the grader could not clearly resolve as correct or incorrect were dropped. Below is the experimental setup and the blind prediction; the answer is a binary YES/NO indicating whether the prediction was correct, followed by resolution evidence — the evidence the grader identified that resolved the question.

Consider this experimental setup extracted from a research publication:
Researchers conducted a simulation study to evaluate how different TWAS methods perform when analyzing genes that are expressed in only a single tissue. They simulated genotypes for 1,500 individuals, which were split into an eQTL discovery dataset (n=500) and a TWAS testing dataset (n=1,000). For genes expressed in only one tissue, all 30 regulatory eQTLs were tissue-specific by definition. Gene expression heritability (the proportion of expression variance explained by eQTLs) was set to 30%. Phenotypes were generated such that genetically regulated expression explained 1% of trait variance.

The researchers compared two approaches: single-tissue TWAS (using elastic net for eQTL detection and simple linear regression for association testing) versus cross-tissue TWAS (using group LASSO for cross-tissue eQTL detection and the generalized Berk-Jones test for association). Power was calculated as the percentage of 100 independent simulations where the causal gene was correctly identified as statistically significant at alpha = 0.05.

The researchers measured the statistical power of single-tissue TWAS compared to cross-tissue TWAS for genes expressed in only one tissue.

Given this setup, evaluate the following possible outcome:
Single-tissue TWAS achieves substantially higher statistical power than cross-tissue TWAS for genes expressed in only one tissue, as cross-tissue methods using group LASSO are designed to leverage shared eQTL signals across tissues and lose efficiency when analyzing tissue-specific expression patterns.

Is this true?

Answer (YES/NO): NO